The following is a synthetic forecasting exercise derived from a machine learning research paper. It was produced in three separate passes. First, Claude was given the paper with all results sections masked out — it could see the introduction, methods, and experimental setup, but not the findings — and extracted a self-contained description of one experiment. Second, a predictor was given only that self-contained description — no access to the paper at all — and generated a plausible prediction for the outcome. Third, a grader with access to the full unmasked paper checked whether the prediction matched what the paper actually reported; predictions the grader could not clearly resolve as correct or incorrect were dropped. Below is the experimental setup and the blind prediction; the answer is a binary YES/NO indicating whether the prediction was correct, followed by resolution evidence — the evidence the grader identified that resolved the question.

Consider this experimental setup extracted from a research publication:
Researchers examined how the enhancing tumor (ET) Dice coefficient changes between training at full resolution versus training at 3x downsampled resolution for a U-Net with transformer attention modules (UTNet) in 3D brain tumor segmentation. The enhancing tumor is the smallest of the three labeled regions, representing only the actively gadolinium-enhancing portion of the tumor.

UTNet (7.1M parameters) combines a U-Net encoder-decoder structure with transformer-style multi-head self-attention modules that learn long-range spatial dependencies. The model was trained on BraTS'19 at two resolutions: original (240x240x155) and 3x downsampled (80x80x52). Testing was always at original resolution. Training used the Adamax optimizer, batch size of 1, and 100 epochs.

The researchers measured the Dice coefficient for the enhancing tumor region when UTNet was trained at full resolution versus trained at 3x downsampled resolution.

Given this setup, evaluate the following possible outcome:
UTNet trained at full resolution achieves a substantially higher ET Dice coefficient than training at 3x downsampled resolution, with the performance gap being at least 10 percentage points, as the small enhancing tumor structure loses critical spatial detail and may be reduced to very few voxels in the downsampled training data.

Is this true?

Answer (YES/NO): YES